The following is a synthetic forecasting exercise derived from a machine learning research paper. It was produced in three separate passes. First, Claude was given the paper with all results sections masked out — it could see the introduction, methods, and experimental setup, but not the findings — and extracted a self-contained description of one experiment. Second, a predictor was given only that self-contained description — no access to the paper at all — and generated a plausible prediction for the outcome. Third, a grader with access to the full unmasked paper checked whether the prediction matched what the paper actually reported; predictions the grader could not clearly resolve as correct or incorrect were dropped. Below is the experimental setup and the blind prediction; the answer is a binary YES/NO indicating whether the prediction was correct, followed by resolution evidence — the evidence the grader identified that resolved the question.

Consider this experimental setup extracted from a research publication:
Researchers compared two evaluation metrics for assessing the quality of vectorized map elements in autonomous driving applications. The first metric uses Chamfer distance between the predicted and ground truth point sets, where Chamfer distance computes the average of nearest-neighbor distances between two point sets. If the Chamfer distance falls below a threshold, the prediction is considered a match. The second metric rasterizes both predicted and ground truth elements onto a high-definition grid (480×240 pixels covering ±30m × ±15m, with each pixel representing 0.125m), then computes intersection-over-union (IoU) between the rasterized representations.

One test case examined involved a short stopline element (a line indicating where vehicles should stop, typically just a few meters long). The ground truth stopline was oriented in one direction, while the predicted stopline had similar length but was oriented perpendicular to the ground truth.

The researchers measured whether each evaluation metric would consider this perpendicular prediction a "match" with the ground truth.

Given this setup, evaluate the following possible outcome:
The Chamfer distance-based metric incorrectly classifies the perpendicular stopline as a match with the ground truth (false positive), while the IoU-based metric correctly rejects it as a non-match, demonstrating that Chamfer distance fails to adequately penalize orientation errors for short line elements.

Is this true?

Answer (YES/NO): YES